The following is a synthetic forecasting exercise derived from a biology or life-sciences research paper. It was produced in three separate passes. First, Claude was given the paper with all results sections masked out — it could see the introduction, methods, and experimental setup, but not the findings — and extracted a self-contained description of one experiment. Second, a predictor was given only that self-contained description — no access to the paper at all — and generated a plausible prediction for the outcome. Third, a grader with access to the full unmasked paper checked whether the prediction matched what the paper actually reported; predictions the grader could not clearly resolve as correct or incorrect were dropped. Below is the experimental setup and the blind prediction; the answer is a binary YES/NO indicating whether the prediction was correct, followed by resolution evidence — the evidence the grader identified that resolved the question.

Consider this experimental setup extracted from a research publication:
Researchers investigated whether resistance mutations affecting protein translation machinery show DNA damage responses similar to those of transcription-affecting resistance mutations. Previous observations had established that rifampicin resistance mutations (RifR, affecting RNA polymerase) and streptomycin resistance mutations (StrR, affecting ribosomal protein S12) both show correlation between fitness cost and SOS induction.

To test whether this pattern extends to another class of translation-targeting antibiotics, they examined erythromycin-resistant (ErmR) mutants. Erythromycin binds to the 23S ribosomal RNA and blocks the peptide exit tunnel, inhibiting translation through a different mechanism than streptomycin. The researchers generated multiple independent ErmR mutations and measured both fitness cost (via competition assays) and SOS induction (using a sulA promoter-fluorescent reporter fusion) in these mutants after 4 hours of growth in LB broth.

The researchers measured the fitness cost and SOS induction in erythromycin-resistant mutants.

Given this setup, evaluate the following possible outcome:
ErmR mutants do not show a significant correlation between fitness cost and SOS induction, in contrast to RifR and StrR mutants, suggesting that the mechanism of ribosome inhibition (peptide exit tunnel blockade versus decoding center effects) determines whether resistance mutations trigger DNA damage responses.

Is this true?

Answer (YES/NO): NO